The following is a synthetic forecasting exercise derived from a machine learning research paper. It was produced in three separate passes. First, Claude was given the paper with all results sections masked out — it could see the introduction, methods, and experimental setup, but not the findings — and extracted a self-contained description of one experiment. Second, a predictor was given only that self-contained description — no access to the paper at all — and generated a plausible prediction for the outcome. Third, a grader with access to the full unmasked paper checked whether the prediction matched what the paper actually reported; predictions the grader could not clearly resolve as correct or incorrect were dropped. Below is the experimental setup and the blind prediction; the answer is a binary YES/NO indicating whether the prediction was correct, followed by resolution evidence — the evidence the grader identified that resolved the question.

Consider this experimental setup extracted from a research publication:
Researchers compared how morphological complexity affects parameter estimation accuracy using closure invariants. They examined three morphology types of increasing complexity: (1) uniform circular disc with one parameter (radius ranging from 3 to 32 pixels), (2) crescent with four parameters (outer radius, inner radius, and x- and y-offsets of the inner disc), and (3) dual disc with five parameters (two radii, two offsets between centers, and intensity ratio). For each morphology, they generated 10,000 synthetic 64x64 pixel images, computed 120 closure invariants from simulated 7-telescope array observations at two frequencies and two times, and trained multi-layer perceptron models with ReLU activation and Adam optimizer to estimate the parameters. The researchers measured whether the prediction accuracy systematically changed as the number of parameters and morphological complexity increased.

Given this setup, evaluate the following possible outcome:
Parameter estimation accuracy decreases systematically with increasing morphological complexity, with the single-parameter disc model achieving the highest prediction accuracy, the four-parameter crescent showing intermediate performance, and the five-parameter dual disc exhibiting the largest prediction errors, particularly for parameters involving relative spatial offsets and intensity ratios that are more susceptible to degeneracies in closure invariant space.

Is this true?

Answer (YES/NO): NO